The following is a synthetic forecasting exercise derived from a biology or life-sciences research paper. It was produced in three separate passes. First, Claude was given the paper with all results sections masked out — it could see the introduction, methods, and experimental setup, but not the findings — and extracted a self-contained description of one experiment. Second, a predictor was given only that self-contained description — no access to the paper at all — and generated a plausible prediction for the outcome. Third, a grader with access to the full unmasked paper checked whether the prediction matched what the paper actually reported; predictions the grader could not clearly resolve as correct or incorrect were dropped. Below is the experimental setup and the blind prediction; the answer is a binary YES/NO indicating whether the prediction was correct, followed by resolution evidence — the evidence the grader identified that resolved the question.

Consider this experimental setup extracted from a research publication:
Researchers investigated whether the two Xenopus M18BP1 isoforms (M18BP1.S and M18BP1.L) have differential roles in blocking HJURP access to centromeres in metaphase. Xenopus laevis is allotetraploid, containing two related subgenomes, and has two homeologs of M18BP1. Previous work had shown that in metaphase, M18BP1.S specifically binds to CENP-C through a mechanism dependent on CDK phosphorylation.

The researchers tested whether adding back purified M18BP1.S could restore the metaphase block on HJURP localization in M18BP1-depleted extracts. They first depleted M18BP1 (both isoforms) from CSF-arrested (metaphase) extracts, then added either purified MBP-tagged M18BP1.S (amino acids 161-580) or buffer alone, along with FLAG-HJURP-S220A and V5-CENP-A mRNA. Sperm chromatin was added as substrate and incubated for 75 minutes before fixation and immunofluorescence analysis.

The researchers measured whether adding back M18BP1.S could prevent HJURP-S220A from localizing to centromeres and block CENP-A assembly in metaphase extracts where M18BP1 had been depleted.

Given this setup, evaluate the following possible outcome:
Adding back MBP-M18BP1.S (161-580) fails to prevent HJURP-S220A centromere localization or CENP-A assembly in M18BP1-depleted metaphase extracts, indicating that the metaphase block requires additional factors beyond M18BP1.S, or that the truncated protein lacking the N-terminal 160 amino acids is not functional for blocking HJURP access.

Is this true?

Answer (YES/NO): NO